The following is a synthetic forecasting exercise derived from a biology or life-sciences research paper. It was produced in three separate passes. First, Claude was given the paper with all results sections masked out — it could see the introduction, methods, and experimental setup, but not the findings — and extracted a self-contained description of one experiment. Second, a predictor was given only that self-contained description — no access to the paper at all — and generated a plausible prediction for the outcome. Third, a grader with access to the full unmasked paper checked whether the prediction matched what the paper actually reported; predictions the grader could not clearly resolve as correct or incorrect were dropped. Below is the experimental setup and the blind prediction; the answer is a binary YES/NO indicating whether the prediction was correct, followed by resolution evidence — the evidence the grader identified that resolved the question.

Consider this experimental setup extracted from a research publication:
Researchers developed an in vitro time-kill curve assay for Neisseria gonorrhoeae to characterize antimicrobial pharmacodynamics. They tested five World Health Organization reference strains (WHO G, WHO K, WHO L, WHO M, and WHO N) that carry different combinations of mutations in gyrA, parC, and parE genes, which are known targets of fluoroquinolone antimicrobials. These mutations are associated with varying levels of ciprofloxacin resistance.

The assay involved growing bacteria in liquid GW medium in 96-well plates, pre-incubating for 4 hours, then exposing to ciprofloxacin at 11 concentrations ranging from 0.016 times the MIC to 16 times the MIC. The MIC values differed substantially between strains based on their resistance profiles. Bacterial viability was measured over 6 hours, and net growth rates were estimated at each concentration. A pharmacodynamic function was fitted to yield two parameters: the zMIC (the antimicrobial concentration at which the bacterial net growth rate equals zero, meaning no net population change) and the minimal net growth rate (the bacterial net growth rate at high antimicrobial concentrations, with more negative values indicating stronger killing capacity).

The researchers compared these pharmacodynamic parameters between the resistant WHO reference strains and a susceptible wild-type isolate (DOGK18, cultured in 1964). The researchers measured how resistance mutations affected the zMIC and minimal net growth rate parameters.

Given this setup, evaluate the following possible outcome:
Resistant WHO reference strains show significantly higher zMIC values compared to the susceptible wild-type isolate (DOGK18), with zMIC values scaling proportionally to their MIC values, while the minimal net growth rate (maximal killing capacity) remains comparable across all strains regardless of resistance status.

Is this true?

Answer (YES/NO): NO